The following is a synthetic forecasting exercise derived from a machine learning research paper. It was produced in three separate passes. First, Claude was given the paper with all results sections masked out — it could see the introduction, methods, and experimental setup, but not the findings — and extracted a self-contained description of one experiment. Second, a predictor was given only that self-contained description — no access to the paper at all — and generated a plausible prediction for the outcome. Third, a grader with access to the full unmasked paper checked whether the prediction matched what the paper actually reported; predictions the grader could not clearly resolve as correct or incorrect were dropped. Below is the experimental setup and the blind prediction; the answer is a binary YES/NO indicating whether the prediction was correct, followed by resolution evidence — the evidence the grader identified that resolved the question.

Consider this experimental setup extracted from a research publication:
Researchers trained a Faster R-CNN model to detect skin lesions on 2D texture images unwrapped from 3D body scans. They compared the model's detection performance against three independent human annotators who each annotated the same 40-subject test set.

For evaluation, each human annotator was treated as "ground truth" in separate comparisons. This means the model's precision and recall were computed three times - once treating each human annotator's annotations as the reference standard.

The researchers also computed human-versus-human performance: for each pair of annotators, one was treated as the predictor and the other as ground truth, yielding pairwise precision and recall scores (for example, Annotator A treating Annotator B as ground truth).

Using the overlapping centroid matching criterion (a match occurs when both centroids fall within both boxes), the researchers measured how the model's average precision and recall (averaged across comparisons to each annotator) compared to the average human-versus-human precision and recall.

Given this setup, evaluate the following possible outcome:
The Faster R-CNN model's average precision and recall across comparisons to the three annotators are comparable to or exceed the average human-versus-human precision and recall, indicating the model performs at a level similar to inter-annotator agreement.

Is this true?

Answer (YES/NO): YES